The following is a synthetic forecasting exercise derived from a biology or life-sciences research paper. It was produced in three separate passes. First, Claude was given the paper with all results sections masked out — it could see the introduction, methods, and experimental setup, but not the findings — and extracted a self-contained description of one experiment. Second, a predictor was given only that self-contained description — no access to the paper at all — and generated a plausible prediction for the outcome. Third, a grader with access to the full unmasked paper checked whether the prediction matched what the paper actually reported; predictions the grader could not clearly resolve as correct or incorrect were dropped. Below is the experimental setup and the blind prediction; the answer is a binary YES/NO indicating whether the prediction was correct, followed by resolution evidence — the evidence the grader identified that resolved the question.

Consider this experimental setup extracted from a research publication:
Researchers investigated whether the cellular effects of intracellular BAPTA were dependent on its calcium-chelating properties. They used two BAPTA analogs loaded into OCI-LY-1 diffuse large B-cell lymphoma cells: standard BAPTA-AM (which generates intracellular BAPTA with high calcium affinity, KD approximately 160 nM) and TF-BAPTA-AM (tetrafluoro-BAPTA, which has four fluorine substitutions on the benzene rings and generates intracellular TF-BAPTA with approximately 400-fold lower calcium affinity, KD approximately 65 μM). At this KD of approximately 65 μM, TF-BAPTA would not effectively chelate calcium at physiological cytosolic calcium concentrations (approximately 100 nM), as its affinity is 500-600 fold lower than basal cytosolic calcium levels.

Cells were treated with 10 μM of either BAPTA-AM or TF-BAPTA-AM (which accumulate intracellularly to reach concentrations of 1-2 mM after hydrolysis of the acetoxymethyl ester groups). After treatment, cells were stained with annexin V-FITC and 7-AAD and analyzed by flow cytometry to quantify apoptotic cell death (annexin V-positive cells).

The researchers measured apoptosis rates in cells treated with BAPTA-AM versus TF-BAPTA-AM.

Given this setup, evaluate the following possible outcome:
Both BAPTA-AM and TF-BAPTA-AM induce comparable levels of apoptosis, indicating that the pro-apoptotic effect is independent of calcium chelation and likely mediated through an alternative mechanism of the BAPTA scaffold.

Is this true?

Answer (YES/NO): YES